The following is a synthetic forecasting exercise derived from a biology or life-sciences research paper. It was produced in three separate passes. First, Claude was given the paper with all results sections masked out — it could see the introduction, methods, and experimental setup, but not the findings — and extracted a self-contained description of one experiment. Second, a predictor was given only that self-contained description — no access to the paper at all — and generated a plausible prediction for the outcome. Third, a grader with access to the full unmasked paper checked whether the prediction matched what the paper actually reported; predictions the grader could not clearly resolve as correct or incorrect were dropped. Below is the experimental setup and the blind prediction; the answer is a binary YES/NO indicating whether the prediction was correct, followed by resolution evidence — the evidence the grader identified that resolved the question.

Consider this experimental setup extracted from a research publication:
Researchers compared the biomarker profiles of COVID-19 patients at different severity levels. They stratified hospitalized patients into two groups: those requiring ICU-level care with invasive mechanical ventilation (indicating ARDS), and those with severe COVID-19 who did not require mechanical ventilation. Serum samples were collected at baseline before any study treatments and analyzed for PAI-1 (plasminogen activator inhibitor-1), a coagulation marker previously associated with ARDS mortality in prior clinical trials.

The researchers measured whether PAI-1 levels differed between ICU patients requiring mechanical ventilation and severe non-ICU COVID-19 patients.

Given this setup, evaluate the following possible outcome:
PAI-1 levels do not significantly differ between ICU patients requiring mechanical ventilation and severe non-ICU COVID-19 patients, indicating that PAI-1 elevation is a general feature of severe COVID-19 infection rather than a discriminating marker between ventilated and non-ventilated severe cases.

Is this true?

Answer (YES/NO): YES